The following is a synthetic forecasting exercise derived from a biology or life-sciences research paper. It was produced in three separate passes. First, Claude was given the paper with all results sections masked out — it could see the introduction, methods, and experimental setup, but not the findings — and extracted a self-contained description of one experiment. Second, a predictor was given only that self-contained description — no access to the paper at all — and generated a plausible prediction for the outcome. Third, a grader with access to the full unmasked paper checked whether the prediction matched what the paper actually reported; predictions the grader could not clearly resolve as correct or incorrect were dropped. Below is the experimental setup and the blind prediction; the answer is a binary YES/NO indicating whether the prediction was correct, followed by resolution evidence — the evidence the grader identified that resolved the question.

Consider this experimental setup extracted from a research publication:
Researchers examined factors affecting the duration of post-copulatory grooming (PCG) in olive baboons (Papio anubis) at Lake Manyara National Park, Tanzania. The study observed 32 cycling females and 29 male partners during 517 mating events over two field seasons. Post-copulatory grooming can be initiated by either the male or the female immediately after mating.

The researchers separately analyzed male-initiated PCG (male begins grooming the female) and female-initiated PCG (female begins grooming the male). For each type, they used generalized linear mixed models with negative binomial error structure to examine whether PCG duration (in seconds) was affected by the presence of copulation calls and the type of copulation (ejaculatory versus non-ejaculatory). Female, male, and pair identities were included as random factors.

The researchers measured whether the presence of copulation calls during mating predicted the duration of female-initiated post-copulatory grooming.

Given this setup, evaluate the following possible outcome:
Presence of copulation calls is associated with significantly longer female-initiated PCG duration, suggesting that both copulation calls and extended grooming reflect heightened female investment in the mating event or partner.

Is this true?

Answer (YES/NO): NO